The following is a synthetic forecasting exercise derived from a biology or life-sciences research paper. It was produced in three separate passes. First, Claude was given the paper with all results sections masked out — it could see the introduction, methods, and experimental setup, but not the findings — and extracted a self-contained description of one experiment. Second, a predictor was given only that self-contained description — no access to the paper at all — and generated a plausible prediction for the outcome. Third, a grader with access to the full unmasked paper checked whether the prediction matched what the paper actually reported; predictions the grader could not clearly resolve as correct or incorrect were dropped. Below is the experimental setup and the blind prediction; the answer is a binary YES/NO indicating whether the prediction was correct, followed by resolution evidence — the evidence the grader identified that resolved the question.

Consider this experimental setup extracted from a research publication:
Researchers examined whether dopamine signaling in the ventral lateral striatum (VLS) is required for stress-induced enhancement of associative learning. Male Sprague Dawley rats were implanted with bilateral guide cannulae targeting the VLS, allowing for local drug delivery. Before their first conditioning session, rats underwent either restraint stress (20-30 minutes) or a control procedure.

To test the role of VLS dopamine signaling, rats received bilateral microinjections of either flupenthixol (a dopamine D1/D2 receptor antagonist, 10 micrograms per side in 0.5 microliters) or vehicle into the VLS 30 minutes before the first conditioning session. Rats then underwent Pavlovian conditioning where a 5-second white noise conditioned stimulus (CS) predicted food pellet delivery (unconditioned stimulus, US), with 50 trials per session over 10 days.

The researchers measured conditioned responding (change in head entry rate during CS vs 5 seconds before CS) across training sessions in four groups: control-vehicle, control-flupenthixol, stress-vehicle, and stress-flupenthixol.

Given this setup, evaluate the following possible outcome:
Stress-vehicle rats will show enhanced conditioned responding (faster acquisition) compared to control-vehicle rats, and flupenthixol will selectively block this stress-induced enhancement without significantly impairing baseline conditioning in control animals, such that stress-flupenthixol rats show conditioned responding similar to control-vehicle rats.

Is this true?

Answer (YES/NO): NO